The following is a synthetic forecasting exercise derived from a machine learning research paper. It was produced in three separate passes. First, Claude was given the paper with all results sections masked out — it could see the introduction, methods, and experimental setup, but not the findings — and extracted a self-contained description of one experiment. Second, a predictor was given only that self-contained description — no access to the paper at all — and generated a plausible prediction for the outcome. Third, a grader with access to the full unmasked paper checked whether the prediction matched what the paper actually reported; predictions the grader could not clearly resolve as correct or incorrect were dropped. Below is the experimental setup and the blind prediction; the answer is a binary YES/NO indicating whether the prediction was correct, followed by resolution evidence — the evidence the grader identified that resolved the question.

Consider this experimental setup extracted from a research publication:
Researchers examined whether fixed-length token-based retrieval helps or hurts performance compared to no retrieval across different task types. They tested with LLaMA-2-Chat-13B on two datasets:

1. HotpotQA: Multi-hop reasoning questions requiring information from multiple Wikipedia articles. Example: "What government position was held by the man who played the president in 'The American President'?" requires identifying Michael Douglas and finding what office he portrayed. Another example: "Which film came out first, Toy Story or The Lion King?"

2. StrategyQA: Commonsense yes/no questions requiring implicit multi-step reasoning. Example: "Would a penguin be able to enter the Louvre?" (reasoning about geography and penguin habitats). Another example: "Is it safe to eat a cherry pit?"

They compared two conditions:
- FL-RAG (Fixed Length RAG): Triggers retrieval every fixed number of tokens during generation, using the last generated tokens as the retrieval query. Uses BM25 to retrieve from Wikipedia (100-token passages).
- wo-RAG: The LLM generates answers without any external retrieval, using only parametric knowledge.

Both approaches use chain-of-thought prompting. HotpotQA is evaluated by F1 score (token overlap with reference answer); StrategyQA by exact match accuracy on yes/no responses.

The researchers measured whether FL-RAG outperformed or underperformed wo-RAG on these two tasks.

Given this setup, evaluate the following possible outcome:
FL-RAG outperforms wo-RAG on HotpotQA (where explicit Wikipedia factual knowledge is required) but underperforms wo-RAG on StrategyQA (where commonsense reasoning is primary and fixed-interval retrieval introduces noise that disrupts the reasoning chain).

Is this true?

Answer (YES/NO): NO